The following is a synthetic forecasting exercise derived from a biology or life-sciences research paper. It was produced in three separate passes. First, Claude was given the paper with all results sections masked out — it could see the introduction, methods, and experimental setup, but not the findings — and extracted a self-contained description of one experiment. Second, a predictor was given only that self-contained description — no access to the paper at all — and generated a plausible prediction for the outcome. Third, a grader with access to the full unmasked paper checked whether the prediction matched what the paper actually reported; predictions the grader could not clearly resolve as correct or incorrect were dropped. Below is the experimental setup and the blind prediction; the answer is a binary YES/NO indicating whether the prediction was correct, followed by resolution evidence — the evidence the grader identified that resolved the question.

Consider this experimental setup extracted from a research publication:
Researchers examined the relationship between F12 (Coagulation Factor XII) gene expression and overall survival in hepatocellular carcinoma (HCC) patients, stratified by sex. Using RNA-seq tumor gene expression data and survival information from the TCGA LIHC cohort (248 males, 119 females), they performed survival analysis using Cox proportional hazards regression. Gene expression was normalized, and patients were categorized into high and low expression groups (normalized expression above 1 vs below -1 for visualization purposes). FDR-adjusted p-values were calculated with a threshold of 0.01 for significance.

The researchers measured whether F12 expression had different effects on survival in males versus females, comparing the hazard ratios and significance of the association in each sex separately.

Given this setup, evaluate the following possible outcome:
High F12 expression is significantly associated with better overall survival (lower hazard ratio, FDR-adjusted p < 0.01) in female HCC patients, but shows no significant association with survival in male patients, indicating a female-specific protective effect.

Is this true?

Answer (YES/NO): NO